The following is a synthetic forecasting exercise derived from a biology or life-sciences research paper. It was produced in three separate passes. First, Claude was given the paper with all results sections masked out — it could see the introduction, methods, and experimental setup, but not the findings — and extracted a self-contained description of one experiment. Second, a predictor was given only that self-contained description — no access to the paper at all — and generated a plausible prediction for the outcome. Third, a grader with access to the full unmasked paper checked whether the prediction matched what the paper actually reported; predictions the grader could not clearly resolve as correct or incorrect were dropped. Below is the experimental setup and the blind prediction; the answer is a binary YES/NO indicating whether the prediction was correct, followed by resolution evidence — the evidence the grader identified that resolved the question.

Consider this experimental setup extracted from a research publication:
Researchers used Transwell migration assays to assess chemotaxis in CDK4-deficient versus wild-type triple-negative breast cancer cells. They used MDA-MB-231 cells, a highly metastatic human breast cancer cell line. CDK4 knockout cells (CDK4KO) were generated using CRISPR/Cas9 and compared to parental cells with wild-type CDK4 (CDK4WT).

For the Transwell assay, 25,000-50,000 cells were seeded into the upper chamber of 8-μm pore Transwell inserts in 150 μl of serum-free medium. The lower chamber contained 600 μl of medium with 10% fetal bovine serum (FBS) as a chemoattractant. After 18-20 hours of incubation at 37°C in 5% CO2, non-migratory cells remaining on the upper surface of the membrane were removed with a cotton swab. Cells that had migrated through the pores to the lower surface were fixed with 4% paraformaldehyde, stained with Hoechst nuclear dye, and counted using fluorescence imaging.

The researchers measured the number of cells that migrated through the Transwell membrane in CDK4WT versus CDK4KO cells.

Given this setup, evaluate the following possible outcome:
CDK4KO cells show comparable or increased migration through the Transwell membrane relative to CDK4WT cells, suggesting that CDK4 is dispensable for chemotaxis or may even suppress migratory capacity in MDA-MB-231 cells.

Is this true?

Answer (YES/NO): YES